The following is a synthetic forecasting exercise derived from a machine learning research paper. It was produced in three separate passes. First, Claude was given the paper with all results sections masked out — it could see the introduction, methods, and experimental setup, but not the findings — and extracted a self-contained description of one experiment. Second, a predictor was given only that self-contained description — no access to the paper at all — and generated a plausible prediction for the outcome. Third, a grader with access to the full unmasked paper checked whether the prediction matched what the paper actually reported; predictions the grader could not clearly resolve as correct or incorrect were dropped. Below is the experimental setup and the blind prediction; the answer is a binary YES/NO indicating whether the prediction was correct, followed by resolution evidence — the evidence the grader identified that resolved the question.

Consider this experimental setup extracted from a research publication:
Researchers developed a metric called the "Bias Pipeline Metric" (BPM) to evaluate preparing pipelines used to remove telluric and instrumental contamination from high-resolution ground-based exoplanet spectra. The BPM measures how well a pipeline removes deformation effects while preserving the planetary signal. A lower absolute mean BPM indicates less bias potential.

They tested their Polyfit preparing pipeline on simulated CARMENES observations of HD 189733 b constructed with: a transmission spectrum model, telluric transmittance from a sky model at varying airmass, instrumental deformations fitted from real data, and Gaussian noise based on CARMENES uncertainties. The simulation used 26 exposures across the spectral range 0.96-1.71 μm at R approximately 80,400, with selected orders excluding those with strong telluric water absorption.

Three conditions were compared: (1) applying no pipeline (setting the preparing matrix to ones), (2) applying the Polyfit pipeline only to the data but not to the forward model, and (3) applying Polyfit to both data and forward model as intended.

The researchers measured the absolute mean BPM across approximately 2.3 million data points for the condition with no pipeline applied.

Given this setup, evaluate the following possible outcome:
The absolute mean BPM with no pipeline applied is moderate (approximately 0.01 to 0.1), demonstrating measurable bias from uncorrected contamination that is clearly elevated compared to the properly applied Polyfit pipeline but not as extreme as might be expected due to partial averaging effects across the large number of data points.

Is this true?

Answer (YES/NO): NO